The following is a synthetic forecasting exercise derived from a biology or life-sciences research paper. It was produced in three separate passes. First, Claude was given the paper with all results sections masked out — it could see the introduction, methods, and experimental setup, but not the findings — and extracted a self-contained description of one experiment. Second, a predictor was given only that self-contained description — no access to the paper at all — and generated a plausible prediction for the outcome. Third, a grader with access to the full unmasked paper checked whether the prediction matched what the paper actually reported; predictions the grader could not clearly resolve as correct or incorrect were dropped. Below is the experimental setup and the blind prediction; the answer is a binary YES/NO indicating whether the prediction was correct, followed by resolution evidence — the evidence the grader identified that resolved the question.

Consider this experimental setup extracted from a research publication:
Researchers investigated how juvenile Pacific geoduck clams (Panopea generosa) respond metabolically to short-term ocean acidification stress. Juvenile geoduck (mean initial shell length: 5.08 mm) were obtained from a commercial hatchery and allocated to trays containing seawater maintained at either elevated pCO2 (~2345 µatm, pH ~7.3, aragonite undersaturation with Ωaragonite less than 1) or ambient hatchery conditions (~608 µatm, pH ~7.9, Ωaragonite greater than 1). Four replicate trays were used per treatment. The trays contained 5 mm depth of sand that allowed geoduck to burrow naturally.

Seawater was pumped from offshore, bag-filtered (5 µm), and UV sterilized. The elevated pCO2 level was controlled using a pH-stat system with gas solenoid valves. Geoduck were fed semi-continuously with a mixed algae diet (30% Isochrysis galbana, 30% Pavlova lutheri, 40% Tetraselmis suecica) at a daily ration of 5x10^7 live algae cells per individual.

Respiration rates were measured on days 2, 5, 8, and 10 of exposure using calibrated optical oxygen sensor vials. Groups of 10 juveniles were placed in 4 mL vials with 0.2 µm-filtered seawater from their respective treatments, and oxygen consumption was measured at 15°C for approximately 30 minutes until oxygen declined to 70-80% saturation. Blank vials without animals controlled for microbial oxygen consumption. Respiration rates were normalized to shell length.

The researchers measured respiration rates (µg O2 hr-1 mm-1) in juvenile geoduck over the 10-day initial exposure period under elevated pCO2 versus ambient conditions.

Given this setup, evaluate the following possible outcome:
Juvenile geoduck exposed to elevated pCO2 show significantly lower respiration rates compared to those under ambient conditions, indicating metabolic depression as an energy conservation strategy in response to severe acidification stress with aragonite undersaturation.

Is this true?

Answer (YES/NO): YES